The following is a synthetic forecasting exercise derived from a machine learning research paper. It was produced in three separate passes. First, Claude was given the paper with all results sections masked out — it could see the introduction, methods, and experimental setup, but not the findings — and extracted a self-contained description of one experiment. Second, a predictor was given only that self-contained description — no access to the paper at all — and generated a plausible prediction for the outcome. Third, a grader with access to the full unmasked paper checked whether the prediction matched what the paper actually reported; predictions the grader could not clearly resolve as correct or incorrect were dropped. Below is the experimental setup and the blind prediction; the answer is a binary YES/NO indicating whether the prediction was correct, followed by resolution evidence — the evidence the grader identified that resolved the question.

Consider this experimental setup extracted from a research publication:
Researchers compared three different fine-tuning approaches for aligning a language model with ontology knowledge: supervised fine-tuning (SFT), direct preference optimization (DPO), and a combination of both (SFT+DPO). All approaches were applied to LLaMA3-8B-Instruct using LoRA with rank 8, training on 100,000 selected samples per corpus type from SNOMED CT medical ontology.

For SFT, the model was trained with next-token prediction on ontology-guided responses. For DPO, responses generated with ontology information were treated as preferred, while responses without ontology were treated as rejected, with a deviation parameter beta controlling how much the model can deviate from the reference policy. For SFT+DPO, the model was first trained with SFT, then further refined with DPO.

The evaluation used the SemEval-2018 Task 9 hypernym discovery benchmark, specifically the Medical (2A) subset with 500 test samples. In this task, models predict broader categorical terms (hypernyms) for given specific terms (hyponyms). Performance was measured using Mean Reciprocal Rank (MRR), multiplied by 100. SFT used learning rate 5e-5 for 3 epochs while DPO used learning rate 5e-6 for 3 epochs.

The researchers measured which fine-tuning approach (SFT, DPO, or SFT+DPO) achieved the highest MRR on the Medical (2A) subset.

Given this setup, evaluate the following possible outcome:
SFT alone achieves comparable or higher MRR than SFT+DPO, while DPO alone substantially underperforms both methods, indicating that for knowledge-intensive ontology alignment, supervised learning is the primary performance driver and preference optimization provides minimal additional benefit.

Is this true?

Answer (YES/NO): YES